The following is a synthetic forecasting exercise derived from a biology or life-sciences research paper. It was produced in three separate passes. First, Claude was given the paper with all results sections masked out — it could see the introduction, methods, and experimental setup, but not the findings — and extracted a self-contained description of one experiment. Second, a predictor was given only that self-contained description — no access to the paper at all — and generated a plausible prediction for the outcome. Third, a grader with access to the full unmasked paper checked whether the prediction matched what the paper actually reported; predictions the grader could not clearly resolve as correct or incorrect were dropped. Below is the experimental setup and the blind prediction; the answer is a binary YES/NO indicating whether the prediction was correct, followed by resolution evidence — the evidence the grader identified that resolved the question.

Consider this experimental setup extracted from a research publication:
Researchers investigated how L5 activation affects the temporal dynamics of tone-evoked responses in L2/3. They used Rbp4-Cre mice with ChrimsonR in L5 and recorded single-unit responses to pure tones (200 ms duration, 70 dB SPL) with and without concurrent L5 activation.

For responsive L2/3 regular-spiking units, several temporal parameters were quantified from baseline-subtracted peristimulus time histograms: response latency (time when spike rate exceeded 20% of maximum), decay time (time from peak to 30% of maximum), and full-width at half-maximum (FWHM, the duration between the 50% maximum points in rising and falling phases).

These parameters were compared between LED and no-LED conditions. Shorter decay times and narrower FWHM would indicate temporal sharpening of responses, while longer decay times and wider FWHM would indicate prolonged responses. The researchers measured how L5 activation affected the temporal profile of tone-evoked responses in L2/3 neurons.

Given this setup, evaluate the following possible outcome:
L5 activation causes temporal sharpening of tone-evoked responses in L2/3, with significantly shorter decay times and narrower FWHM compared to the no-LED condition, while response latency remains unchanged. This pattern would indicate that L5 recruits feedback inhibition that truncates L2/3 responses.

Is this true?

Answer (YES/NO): NO